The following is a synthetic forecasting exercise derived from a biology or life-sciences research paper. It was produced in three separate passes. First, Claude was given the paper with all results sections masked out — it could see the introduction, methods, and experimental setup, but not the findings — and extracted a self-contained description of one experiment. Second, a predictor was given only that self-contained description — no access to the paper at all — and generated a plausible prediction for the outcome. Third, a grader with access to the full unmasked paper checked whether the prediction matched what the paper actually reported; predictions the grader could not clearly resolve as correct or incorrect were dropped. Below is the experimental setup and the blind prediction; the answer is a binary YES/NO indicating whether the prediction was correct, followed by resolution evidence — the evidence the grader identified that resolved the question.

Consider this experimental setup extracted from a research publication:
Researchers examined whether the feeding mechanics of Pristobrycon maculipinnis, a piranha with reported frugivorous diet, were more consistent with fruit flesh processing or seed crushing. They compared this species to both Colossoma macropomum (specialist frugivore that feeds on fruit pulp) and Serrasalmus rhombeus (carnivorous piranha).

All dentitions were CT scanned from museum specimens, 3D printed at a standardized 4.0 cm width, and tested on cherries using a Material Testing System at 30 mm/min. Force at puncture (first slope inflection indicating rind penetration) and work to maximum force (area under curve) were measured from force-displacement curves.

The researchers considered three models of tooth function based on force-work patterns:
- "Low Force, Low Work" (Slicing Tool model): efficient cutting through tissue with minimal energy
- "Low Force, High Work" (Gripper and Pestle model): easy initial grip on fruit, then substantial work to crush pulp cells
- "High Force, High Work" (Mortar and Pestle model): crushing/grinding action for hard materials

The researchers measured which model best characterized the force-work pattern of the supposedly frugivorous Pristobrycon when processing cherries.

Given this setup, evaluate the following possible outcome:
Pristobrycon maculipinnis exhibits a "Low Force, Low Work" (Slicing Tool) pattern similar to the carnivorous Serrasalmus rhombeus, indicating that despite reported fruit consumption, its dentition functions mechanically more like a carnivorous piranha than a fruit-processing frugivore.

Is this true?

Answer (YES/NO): NO